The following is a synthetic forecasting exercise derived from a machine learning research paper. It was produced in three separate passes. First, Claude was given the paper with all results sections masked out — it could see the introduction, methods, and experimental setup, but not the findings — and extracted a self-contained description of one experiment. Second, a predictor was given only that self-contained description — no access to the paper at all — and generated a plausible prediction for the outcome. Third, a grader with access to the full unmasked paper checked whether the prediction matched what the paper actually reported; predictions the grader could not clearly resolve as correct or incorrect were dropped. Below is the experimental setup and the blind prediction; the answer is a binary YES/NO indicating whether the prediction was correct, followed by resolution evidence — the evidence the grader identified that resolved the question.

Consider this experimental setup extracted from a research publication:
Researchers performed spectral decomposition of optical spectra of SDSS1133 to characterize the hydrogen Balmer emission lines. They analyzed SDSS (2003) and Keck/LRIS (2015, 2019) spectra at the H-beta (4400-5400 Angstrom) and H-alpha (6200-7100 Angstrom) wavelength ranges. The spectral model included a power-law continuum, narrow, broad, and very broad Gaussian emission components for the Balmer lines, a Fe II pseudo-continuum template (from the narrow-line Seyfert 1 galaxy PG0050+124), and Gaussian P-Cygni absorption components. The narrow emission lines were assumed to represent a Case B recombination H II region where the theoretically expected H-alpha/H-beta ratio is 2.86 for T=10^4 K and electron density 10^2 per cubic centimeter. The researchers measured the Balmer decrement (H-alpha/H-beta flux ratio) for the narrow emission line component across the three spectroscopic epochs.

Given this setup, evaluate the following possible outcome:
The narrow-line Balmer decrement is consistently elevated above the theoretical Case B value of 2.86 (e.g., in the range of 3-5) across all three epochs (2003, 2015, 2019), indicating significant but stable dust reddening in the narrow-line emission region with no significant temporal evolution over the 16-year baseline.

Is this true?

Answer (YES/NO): NO